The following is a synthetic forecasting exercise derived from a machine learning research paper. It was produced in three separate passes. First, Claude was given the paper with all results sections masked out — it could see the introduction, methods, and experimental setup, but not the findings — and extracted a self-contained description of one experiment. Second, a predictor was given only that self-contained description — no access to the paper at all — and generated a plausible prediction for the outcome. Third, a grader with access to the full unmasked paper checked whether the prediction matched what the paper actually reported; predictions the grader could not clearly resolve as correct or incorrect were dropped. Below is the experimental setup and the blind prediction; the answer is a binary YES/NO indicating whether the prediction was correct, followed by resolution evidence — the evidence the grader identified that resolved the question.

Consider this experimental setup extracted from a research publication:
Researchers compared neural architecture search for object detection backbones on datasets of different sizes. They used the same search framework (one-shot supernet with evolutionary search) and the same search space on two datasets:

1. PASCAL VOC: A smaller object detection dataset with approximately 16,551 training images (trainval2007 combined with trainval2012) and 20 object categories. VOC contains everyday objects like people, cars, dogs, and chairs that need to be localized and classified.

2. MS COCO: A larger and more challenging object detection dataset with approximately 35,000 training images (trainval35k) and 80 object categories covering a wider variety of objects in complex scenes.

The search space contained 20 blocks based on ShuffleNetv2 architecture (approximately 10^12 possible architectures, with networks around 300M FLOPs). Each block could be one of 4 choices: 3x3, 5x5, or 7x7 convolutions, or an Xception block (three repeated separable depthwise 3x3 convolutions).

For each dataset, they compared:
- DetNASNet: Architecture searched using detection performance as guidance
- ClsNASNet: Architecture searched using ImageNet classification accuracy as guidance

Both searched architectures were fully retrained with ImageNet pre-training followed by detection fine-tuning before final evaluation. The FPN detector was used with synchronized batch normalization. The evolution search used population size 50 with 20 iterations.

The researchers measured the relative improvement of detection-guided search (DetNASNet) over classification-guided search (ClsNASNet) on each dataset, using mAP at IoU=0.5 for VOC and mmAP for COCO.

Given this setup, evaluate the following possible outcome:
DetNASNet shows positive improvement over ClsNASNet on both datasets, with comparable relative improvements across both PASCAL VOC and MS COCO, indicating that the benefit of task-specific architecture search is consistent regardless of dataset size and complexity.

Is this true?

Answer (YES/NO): NO